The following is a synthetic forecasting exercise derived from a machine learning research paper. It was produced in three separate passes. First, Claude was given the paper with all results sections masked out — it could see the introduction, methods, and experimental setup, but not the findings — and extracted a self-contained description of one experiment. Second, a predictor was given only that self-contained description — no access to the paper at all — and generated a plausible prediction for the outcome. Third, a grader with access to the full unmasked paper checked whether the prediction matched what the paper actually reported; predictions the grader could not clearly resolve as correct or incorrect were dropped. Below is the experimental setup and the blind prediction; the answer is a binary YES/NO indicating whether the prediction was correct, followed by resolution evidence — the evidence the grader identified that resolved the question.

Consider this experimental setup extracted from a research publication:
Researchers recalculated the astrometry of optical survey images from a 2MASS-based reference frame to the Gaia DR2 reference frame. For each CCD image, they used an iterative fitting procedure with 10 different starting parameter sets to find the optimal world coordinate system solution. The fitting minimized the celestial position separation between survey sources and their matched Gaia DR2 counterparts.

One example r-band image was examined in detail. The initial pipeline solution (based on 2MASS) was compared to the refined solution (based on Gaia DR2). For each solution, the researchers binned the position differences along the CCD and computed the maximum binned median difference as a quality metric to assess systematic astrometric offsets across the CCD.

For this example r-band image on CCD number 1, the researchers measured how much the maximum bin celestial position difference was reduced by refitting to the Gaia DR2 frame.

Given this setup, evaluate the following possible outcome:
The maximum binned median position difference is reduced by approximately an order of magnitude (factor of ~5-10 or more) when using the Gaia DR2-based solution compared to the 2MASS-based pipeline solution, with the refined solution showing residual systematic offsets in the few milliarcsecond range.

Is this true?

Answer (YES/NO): NO